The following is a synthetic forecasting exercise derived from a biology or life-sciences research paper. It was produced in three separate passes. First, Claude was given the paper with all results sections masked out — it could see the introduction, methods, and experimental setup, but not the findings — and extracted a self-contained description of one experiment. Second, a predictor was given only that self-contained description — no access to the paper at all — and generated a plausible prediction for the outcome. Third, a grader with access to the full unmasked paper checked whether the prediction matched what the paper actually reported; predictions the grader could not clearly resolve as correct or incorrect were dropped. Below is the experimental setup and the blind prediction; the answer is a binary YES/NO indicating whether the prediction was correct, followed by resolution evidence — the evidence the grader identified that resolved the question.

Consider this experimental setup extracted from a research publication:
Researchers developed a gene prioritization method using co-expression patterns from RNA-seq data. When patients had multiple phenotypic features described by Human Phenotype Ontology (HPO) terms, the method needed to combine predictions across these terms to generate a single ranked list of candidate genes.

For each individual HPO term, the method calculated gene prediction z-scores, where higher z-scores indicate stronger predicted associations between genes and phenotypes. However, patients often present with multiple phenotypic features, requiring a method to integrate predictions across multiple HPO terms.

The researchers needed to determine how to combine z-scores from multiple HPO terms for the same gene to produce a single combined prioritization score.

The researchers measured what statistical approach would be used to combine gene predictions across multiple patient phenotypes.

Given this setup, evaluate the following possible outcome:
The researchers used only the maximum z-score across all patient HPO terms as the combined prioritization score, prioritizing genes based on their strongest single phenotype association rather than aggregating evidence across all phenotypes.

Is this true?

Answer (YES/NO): NO